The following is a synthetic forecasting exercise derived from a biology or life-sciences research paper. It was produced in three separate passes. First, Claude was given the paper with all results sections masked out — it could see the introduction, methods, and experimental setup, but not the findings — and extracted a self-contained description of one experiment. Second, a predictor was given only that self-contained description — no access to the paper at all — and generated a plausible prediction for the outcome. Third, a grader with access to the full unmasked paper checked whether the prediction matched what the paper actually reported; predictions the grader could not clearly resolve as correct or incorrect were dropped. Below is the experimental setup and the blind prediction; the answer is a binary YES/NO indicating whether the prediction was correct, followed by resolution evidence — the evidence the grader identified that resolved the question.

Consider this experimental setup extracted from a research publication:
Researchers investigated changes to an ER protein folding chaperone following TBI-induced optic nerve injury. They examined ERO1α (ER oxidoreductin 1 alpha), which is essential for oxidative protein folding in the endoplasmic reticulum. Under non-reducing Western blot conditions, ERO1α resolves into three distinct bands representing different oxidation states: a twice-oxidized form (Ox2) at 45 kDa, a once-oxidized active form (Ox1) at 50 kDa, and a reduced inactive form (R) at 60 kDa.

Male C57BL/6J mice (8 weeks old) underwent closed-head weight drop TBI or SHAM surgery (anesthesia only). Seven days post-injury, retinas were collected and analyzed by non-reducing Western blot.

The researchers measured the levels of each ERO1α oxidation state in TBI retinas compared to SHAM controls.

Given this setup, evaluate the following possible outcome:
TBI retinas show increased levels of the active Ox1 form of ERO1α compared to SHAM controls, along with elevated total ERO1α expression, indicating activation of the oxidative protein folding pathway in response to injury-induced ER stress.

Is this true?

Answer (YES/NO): NO